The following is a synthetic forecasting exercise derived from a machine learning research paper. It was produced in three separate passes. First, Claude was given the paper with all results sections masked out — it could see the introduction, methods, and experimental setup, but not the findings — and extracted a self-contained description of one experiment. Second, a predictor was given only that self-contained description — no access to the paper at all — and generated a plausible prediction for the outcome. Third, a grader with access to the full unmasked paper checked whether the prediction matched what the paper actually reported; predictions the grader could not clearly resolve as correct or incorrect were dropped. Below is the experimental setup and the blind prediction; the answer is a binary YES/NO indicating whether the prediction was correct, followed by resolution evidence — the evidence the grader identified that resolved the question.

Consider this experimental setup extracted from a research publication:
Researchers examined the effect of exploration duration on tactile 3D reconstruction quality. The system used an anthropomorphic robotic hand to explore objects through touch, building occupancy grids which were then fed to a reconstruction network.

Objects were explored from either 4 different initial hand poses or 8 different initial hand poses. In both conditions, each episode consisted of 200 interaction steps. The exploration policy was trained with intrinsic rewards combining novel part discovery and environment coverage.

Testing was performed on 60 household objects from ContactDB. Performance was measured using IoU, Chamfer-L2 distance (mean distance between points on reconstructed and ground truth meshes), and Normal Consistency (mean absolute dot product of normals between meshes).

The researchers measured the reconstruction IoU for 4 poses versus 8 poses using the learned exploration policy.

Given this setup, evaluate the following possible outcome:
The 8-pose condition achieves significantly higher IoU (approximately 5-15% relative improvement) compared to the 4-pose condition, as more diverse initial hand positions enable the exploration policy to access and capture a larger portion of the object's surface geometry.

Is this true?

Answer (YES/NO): NO